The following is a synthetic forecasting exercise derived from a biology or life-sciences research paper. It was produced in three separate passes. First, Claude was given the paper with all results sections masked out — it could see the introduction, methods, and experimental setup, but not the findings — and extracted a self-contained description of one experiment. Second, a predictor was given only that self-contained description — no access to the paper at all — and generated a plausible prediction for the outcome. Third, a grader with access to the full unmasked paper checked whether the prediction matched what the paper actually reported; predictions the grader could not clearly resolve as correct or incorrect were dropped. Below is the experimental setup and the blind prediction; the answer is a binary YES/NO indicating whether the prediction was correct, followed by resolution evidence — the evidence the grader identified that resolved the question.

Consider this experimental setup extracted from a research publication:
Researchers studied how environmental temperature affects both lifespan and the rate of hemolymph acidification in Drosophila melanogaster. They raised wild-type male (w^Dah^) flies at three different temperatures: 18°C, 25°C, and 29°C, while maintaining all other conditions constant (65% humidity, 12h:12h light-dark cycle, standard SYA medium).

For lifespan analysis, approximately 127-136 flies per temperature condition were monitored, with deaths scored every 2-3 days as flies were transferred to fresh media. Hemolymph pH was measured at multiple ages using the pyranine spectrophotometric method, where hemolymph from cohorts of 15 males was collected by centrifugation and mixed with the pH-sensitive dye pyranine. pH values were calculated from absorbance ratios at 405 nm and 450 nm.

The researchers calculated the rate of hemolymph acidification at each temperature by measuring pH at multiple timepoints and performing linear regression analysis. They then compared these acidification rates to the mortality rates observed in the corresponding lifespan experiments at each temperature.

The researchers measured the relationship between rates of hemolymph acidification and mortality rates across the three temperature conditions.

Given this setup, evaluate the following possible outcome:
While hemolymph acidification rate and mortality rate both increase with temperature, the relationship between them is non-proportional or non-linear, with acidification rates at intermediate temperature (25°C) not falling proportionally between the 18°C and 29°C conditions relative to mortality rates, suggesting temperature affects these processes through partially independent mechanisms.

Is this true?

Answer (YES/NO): NO